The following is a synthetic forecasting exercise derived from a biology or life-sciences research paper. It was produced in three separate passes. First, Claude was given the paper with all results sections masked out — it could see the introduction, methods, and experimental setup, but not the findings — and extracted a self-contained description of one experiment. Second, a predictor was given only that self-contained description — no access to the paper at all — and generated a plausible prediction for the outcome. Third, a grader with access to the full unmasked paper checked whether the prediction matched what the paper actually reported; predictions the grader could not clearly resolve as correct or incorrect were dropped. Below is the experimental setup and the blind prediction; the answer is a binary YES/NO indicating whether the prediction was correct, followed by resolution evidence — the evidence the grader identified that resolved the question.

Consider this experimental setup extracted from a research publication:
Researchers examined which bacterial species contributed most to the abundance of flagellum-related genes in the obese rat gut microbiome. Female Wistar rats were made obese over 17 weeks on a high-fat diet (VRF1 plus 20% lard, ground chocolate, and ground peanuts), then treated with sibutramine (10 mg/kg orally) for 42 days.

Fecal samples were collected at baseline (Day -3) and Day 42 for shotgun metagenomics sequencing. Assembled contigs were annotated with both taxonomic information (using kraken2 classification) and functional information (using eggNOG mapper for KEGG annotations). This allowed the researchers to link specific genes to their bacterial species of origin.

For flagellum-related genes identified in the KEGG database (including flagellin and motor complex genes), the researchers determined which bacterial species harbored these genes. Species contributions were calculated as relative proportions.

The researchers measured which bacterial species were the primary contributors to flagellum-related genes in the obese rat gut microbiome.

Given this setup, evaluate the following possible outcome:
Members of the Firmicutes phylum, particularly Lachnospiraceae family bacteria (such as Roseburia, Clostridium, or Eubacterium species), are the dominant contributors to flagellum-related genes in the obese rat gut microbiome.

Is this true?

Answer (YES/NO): NO